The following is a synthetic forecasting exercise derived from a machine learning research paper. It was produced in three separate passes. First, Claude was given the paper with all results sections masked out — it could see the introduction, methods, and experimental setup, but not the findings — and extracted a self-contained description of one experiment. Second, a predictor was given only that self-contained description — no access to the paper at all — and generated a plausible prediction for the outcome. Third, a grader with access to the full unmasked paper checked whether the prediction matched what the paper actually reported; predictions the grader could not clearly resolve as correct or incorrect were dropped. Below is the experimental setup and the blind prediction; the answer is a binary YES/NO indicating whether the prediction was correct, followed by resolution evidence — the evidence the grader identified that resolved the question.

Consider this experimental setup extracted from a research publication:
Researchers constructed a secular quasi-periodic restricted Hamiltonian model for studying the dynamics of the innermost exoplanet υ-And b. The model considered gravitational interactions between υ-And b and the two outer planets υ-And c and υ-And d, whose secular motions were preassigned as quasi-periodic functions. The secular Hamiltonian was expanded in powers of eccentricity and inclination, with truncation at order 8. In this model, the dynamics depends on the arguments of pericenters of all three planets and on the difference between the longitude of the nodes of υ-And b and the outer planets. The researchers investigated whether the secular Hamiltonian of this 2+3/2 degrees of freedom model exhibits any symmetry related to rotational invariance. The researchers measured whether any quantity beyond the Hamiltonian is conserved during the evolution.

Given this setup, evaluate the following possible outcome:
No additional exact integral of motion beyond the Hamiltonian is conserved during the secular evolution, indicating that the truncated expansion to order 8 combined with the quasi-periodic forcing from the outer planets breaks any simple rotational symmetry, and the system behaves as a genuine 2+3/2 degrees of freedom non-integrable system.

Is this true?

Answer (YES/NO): NO